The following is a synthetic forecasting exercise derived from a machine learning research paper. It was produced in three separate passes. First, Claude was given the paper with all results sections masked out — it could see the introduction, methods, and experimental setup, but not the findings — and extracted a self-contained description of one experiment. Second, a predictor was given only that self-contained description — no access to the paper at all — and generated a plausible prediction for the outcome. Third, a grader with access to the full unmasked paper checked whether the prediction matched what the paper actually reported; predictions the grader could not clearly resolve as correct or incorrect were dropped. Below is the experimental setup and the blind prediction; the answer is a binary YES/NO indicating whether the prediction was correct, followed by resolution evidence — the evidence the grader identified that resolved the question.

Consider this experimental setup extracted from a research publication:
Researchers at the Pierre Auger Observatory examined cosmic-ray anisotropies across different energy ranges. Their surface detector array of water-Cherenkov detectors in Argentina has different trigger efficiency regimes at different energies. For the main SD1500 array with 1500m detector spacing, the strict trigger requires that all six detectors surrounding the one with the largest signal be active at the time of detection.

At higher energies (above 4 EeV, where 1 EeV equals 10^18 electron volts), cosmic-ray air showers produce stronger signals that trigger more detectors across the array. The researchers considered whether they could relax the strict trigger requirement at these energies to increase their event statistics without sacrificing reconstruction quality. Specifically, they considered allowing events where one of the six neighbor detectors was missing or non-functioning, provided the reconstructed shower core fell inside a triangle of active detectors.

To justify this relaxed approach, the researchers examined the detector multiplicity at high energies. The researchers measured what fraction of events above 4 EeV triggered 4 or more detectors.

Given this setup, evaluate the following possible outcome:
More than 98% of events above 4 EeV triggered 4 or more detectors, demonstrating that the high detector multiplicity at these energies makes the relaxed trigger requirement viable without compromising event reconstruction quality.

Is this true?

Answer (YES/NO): YES